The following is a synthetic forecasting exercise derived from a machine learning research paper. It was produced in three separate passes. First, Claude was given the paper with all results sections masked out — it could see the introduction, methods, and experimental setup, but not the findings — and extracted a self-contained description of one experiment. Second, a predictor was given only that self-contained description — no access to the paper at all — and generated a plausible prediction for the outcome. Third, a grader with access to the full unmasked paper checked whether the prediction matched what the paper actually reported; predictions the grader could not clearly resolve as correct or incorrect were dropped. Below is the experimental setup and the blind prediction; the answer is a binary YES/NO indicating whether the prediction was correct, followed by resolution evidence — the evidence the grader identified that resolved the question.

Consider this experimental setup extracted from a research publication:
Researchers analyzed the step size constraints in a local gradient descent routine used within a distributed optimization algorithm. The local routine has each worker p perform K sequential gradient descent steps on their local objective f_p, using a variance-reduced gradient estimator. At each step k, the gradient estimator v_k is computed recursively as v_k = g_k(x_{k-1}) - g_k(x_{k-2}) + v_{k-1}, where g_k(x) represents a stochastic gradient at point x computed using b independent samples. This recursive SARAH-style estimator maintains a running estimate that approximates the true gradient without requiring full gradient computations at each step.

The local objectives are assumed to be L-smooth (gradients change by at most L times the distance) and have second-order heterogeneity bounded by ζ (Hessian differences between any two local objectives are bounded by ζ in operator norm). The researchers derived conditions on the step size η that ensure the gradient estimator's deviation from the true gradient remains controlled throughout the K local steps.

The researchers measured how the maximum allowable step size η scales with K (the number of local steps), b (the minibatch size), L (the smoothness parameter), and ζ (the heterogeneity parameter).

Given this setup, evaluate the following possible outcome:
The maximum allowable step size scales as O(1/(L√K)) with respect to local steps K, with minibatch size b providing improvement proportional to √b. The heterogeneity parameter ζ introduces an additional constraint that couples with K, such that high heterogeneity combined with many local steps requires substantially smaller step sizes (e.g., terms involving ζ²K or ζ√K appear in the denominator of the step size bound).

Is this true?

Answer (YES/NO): NO